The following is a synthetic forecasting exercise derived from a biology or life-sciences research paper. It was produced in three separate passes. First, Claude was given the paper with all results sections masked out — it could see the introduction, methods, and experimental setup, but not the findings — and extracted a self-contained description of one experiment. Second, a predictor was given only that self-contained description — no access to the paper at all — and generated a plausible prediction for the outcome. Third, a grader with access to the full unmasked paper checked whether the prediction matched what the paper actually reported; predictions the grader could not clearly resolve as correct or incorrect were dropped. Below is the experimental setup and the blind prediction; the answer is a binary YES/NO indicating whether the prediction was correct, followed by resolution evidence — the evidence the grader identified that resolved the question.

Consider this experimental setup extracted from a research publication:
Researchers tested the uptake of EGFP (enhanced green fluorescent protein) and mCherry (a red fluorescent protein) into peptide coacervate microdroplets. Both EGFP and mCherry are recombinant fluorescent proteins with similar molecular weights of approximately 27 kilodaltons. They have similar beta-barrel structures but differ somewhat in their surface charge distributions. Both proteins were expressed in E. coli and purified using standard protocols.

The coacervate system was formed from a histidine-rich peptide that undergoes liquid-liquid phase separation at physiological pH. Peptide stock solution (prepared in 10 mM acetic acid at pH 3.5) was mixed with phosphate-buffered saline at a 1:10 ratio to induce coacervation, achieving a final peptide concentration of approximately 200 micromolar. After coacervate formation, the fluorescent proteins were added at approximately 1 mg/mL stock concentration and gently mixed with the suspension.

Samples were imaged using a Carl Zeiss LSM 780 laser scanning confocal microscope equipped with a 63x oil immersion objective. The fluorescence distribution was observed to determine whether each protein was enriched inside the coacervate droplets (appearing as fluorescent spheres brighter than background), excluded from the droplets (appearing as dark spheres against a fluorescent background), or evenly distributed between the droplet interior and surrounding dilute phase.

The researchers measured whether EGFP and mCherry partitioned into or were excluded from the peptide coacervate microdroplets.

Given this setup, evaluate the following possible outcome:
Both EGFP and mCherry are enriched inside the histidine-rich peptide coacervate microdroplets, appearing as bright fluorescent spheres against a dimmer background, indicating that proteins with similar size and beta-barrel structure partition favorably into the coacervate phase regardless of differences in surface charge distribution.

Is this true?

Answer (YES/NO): NO